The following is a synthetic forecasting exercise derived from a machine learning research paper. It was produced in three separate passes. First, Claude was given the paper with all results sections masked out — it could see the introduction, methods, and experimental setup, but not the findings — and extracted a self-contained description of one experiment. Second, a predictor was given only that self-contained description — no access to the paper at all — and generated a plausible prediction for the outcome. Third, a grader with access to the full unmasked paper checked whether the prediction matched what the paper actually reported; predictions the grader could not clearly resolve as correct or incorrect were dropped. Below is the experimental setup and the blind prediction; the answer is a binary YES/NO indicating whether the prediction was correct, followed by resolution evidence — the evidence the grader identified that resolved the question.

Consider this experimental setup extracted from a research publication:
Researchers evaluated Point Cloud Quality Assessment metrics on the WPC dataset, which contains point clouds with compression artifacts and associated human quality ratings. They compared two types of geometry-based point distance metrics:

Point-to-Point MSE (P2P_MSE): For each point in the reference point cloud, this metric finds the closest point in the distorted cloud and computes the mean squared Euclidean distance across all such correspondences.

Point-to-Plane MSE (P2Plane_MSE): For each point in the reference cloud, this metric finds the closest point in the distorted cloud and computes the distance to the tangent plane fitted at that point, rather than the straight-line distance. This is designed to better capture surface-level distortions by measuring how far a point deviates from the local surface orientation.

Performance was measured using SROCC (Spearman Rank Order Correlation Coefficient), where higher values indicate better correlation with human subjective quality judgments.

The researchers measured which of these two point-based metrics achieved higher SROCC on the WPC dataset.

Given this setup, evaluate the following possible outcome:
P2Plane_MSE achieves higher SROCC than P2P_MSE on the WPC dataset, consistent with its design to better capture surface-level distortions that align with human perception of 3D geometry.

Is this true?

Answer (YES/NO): NO